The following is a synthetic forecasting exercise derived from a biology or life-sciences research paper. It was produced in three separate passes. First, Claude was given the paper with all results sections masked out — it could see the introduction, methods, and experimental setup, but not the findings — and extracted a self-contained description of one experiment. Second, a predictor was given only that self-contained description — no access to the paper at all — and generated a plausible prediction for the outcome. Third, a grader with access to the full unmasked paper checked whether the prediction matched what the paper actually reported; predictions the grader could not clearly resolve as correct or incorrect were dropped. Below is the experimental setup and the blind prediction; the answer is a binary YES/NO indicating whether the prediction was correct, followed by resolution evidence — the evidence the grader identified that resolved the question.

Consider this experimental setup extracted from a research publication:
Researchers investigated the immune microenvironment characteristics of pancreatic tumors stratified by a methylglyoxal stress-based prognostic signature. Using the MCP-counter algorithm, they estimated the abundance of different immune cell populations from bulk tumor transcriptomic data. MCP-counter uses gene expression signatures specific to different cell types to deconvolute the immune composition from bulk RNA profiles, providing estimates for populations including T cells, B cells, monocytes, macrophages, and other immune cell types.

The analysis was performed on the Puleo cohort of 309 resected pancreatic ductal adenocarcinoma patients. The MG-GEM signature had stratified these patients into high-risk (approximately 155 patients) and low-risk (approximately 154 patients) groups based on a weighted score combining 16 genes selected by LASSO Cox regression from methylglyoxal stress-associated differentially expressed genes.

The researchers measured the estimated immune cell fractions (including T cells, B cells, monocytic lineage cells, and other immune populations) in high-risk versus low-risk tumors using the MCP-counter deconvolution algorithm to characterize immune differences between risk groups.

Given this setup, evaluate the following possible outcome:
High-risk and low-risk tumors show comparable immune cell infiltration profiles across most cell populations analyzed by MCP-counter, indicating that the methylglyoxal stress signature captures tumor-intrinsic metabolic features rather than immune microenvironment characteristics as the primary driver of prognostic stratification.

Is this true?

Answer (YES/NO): NO